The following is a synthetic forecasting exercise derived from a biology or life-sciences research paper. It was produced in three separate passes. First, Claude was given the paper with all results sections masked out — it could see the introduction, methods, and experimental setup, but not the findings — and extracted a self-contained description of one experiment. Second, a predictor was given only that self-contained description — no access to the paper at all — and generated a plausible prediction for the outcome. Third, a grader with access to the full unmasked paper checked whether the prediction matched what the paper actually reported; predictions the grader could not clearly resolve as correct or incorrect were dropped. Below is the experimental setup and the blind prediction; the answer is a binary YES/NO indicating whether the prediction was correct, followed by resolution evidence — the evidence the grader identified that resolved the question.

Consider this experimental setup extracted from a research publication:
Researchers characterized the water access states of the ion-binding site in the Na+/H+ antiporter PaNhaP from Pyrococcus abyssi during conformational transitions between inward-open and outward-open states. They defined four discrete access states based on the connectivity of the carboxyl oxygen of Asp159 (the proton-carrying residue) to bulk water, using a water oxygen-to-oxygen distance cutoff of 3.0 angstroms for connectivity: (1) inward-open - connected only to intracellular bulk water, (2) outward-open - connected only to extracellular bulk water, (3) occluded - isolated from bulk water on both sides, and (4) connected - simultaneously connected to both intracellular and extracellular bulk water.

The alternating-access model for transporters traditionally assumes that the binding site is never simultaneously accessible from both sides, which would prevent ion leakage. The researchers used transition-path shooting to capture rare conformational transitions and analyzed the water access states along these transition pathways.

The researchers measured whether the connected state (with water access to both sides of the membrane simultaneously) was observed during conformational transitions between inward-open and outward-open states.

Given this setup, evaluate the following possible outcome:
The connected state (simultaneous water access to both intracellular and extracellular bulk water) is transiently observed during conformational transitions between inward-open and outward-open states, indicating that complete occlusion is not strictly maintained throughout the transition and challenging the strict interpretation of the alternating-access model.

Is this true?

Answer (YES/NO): YES